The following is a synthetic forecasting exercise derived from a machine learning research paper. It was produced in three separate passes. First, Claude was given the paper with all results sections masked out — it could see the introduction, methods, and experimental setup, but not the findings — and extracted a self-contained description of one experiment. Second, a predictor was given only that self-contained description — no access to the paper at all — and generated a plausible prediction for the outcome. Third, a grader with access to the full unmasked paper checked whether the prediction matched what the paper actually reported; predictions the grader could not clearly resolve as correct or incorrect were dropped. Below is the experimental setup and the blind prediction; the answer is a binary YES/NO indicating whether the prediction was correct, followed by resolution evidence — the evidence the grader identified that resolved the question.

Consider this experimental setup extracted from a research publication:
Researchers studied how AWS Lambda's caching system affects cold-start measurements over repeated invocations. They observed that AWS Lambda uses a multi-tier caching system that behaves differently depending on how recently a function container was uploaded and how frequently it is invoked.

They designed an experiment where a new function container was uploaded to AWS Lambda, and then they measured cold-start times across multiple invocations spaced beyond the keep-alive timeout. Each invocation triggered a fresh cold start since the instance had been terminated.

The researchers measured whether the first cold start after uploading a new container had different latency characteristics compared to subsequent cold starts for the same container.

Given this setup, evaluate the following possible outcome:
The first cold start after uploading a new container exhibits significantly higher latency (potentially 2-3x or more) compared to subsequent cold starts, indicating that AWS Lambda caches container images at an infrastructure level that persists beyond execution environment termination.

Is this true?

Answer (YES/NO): YES